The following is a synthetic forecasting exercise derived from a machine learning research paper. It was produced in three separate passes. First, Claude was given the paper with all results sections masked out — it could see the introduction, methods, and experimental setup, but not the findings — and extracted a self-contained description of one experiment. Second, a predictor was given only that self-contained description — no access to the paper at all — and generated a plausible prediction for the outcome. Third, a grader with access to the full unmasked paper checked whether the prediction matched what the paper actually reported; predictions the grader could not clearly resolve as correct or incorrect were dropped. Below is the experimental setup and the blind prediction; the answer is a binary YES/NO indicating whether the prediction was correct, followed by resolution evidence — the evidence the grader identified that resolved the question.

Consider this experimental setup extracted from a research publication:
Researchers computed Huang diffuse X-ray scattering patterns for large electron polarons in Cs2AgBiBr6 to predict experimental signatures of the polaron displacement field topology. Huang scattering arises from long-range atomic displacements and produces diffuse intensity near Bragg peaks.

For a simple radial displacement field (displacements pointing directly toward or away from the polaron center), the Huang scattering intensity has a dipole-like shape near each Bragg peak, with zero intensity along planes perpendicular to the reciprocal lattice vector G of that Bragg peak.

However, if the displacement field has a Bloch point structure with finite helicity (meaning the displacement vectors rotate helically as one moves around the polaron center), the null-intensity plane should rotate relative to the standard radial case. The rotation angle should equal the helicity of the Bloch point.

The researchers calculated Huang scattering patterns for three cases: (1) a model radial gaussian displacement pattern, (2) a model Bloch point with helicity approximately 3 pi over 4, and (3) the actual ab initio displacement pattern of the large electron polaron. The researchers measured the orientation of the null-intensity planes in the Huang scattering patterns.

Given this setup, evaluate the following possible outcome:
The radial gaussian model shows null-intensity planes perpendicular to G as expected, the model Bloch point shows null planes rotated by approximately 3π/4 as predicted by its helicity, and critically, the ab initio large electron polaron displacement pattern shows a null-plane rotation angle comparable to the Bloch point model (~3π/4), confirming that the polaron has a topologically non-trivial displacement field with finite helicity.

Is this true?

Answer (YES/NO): YES